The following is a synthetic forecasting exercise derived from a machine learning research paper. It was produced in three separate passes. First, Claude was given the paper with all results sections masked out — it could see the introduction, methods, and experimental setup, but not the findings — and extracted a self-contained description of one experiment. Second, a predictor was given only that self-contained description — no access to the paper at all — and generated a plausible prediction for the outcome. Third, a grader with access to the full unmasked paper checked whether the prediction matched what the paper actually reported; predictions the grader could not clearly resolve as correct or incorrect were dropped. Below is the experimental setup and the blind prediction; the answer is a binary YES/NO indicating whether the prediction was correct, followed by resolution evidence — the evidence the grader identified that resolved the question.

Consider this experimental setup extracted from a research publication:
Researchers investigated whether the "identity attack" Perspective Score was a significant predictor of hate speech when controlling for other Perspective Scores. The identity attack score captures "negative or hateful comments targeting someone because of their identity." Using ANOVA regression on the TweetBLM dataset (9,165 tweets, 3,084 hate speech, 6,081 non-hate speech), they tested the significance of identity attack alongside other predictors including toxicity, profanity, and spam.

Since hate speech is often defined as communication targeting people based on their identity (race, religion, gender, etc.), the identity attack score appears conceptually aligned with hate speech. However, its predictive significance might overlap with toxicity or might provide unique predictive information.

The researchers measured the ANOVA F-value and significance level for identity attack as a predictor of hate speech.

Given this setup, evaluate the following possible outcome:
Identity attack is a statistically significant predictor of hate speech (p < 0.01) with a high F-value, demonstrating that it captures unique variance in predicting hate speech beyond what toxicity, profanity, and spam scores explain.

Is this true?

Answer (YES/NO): YES